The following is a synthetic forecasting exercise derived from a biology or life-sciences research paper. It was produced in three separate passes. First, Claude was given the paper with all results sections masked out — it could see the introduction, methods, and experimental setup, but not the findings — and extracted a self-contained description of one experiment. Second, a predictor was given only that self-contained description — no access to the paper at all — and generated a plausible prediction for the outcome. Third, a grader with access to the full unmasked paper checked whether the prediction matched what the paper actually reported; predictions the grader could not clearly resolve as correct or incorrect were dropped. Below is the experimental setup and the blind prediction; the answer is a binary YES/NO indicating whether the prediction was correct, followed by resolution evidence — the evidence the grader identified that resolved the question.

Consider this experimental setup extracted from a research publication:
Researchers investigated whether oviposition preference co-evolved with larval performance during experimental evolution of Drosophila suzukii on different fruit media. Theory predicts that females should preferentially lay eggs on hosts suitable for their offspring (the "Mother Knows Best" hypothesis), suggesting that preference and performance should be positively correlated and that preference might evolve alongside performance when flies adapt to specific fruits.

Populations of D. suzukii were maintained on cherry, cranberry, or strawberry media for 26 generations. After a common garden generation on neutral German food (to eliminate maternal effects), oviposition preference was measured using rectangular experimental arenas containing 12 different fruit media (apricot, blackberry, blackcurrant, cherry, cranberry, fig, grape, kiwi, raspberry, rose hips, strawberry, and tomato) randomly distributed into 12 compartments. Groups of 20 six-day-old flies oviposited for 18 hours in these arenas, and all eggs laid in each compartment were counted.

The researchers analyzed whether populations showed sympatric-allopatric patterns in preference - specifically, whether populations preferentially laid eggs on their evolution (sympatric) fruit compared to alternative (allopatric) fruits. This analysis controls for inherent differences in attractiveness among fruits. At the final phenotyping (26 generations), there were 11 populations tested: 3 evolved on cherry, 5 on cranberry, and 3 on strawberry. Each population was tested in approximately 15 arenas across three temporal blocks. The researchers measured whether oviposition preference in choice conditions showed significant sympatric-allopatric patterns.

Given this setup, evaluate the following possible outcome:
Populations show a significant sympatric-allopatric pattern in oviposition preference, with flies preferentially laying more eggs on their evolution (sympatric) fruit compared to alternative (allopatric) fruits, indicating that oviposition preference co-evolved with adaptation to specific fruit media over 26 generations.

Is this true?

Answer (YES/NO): NO